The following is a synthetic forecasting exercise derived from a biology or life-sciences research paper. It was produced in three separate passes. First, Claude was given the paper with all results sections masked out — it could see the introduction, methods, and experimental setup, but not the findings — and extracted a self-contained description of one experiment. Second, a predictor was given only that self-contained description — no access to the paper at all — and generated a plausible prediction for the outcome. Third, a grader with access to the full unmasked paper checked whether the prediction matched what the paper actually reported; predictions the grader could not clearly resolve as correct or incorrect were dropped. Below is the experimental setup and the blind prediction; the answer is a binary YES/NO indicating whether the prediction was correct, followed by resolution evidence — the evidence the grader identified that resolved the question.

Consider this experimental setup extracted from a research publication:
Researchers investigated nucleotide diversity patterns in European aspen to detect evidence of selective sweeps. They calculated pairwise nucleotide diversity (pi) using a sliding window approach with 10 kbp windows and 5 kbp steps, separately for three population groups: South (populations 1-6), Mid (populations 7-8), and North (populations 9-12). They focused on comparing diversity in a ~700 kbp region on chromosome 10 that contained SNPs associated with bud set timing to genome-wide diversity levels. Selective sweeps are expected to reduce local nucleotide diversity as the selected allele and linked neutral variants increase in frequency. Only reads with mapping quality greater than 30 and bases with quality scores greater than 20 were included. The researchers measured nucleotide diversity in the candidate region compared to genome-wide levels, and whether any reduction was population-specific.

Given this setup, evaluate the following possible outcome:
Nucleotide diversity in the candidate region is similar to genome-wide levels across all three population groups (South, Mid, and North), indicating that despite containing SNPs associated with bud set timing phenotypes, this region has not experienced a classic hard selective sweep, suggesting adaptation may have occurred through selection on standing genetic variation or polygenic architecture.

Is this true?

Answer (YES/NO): NO